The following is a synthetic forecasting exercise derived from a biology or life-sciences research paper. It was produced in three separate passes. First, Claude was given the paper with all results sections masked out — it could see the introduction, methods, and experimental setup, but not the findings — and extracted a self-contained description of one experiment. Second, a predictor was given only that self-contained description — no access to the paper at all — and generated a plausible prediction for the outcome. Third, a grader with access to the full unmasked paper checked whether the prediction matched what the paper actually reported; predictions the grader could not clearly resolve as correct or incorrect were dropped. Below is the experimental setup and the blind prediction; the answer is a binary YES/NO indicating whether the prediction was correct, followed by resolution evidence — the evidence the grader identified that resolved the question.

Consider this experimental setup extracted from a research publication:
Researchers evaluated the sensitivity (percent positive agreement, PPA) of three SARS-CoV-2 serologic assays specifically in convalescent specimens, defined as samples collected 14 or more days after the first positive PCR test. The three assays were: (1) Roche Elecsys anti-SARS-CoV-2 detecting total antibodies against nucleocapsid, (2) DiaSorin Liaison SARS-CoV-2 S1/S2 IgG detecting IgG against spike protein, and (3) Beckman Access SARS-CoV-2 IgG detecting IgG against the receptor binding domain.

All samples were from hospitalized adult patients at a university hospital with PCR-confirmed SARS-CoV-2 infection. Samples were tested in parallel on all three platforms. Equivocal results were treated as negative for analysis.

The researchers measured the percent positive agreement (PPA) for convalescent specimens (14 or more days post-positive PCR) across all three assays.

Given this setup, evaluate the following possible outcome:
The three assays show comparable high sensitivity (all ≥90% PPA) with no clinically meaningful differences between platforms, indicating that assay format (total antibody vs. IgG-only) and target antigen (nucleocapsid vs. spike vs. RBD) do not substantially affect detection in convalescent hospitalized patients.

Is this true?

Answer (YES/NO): YES